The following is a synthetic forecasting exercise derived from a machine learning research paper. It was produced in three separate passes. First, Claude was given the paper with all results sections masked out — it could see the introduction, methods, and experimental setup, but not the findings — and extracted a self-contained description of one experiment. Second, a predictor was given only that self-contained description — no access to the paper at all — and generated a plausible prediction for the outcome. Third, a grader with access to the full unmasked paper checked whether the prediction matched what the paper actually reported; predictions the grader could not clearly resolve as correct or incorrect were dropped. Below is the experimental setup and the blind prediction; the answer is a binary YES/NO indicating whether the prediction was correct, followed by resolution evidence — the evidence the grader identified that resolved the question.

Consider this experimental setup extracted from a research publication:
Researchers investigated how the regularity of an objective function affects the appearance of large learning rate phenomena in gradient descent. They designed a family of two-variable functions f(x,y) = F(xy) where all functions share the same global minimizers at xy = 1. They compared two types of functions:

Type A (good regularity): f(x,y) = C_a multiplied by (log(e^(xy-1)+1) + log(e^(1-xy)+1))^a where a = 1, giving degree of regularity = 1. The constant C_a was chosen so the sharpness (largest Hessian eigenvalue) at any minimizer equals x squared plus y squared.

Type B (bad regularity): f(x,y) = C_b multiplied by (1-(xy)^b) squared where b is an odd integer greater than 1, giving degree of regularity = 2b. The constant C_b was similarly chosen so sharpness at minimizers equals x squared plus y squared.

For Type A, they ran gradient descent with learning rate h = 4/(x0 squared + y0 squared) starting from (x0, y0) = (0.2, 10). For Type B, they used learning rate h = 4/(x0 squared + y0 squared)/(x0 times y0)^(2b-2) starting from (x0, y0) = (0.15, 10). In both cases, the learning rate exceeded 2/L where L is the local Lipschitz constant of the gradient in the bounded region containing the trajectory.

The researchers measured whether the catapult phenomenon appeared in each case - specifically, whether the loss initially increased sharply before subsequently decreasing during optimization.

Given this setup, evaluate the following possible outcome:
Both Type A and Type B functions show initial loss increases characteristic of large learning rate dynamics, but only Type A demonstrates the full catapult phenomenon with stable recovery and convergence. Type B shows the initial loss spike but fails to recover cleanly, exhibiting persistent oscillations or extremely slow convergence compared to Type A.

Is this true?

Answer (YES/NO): NO